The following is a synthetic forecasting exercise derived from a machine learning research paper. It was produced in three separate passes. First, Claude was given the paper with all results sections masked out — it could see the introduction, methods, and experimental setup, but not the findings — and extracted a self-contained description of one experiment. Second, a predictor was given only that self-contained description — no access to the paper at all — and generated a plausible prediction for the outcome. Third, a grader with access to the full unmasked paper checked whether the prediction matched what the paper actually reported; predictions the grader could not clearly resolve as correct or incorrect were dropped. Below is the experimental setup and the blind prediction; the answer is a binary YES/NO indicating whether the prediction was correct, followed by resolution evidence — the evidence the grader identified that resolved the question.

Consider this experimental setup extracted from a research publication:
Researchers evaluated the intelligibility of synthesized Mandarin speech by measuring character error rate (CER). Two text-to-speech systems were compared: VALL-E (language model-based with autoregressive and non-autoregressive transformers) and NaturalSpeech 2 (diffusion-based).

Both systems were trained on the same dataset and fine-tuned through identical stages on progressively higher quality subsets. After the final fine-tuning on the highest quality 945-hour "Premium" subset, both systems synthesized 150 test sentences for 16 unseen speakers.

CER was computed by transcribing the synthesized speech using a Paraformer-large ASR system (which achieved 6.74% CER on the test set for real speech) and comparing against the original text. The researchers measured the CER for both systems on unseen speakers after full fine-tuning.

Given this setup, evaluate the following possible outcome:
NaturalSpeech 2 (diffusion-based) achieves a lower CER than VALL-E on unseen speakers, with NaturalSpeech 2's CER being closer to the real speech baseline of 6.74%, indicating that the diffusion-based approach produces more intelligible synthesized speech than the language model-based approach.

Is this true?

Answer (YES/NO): YES